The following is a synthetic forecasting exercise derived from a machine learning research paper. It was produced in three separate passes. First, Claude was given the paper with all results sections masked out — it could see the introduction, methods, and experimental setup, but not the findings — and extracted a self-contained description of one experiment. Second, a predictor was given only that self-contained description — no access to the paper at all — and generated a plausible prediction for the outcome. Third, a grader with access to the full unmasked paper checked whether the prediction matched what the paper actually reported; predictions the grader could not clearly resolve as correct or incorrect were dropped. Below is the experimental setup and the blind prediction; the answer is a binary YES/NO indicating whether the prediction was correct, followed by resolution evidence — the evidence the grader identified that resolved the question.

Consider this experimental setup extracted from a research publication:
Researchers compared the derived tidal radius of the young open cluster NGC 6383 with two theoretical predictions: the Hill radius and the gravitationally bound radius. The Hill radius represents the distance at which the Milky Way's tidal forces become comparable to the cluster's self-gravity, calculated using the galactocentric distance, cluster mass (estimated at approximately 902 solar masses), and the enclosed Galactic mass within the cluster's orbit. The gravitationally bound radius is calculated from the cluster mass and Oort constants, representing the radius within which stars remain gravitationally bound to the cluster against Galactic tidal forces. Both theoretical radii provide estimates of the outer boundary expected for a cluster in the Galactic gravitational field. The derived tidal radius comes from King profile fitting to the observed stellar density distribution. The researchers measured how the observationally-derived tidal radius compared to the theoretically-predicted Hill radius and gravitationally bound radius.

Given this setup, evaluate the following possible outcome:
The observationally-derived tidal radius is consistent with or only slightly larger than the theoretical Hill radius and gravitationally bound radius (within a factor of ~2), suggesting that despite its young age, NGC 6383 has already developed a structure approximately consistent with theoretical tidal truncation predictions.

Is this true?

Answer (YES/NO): NO